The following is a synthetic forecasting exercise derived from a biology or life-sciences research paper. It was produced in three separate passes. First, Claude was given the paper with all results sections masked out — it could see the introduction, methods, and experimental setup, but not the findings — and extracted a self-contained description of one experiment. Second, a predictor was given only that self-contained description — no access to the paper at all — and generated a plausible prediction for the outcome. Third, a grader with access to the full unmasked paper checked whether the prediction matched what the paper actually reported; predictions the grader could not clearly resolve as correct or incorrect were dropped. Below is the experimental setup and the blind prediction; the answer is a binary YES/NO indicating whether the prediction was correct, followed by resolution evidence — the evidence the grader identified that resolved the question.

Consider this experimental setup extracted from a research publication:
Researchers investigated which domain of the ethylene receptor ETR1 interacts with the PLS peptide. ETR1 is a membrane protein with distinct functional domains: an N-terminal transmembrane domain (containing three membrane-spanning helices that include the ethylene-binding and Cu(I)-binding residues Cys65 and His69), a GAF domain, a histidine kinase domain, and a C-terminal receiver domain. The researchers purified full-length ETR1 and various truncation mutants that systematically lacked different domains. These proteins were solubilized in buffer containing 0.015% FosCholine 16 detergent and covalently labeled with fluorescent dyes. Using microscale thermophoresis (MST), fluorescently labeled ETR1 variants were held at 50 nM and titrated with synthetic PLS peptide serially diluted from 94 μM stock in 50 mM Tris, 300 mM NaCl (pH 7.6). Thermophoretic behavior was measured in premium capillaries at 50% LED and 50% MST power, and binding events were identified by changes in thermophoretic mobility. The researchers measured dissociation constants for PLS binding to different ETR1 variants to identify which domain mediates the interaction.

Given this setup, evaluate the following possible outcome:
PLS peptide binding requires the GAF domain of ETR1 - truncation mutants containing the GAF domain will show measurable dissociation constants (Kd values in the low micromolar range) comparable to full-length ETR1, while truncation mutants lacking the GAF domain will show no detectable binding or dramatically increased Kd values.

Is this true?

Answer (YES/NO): NO